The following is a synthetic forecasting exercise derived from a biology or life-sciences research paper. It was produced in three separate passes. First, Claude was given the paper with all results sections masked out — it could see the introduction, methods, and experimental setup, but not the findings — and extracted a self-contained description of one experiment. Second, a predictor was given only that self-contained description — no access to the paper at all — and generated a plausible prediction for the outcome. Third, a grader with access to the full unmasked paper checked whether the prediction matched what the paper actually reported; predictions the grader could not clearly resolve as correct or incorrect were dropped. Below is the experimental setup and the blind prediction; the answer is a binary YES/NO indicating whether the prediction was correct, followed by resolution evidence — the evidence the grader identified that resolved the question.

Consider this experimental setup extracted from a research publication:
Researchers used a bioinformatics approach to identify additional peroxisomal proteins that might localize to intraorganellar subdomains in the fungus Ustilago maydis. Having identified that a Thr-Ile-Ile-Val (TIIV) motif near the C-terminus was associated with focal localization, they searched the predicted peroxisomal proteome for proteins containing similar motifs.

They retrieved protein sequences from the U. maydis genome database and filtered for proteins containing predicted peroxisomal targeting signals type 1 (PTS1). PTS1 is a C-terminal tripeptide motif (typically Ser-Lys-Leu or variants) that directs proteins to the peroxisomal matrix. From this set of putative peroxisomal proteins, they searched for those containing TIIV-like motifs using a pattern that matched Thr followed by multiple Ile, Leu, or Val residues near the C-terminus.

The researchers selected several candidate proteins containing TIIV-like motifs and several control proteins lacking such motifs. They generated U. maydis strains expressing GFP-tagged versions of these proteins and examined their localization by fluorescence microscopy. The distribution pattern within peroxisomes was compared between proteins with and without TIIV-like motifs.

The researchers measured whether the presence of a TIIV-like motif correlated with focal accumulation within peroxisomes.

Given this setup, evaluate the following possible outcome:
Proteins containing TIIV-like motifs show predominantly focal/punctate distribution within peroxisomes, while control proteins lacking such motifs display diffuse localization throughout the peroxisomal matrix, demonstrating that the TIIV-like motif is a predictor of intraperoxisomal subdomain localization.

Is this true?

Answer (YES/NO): YES